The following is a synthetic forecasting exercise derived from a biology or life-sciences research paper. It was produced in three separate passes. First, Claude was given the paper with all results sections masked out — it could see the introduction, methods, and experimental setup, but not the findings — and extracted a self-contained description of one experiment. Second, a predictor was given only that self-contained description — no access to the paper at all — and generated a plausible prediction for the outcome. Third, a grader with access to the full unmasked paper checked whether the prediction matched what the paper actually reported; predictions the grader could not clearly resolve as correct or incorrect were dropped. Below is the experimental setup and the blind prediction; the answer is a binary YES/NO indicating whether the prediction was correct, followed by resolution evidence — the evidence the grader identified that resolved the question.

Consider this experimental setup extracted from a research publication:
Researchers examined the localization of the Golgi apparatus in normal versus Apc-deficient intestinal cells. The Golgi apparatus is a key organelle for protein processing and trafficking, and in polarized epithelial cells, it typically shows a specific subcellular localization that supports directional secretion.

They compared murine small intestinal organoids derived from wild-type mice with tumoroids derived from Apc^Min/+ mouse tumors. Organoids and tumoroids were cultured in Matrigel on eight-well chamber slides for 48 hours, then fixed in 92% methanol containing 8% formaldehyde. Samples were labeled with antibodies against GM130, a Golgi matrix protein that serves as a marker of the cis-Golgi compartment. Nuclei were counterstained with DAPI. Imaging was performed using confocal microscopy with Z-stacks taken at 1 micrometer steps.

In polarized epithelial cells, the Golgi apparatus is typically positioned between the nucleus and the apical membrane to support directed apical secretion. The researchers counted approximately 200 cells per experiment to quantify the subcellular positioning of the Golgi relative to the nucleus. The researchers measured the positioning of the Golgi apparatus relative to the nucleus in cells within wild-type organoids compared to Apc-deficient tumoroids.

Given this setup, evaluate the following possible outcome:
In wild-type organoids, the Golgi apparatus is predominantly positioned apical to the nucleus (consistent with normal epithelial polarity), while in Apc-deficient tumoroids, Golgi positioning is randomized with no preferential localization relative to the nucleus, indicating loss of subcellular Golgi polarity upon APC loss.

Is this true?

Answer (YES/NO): NO